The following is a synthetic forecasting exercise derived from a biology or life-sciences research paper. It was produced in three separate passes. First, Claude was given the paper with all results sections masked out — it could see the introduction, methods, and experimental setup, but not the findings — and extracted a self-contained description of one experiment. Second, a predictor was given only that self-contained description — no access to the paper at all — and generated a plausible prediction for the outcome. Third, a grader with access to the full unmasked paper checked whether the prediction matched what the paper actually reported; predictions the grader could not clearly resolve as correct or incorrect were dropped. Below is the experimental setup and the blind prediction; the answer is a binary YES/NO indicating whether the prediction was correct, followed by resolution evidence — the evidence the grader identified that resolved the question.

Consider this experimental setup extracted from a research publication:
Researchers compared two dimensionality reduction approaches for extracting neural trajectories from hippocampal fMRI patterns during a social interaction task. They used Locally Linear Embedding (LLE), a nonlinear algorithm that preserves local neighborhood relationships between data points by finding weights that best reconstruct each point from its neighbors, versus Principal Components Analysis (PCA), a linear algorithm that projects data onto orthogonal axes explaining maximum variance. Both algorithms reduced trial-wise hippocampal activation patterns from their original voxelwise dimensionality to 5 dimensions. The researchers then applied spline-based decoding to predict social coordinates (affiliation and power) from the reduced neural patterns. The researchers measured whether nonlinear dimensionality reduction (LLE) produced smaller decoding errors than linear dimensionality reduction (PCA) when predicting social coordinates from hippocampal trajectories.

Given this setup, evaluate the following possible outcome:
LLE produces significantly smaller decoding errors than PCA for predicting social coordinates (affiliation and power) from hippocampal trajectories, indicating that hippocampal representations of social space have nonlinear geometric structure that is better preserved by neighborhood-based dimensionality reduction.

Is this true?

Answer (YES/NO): YES